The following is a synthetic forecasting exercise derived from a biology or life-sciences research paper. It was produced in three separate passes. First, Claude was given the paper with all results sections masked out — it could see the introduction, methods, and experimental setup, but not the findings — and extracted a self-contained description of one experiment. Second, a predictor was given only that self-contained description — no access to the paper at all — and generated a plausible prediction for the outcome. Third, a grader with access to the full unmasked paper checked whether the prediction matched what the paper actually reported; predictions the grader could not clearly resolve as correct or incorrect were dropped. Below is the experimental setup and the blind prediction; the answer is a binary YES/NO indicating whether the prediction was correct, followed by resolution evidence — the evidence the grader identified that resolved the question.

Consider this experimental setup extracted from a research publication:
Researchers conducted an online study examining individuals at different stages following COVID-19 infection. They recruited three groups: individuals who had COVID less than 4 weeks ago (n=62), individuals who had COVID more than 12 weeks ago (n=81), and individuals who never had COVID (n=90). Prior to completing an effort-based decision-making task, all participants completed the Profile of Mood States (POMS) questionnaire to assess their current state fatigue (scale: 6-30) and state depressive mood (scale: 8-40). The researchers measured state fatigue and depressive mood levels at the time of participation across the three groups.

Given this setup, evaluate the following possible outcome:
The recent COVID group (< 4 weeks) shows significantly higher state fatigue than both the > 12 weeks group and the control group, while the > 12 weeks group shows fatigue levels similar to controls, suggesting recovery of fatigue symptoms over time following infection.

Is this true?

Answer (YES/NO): NO